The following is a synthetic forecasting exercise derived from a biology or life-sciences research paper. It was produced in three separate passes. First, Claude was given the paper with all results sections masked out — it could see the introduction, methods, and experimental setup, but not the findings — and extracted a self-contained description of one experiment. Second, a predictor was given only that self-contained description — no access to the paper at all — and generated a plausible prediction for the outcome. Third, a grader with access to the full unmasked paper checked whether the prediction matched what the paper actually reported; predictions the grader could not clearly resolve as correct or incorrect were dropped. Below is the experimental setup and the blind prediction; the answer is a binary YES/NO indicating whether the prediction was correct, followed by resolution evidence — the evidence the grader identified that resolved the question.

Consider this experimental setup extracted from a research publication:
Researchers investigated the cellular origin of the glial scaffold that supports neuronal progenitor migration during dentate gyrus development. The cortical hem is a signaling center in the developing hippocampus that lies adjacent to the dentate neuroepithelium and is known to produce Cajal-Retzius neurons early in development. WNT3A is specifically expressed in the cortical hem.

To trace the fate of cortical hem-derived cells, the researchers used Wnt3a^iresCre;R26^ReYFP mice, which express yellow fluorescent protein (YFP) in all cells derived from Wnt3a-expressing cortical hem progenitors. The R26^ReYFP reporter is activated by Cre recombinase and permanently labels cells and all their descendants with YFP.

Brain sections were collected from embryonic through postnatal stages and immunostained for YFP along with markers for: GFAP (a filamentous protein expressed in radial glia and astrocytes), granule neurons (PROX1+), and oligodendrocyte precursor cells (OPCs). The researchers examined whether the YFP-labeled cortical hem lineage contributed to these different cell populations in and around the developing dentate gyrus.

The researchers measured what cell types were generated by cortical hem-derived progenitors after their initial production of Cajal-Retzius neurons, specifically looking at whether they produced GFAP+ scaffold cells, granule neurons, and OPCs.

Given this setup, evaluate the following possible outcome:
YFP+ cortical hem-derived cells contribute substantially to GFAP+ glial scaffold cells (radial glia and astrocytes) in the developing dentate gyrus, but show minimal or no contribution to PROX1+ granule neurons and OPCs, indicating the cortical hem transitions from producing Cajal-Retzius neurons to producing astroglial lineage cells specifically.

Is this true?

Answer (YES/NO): YES